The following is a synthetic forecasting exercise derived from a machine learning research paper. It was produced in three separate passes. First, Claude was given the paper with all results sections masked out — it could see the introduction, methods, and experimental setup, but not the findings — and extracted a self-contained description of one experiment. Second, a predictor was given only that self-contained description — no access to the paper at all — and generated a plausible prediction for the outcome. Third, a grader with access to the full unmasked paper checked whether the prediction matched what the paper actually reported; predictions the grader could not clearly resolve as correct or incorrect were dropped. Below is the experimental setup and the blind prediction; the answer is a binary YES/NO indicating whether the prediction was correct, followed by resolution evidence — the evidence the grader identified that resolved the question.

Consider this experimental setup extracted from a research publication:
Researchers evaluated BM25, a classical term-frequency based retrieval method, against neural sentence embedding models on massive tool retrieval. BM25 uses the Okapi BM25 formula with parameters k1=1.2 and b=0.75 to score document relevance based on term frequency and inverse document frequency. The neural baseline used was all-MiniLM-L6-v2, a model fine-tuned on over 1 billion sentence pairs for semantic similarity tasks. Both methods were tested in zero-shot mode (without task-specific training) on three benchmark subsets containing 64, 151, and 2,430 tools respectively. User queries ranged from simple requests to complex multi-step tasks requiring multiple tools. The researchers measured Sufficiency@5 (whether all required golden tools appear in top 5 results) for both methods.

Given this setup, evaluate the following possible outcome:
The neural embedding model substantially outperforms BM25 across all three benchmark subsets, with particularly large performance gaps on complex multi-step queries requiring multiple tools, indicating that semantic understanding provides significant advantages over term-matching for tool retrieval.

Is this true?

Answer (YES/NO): NO